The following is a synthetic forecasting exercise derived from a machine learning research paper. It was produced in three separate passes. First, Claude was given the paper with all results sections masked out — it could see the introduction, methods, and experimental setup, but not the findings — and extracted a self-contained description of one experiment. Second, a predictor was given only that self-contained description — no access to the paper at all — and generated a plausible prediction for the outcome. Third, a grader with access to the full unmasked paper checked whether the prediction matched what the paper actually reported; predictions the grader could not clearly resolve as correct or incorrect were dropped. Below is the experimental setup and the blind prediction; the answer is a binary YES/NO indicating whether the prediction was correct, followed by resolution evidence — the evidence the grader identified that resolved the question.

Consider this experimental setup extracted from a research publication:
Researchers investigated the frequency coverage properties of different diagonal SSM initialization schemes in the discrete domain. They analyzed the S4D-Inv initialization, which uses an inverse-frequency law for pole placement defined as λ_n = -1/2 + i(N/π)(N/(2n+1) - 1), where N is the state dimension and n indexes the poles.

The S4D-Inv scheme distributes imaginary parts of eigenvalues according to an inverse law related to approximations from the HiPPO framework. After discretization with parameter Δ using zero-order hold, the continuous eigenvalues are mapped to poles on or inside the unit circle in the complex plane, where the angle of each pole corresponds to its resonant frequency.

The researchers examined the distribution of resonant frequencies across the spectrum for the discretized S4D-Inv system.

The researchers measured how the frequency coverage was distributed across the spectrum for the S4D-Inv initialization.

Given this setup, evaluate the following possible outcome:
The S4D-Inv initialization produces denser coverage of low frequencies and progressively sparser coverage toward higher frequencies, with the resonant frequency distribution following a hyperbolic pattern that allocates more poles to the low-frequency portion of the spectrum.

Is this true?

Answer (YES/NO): YES